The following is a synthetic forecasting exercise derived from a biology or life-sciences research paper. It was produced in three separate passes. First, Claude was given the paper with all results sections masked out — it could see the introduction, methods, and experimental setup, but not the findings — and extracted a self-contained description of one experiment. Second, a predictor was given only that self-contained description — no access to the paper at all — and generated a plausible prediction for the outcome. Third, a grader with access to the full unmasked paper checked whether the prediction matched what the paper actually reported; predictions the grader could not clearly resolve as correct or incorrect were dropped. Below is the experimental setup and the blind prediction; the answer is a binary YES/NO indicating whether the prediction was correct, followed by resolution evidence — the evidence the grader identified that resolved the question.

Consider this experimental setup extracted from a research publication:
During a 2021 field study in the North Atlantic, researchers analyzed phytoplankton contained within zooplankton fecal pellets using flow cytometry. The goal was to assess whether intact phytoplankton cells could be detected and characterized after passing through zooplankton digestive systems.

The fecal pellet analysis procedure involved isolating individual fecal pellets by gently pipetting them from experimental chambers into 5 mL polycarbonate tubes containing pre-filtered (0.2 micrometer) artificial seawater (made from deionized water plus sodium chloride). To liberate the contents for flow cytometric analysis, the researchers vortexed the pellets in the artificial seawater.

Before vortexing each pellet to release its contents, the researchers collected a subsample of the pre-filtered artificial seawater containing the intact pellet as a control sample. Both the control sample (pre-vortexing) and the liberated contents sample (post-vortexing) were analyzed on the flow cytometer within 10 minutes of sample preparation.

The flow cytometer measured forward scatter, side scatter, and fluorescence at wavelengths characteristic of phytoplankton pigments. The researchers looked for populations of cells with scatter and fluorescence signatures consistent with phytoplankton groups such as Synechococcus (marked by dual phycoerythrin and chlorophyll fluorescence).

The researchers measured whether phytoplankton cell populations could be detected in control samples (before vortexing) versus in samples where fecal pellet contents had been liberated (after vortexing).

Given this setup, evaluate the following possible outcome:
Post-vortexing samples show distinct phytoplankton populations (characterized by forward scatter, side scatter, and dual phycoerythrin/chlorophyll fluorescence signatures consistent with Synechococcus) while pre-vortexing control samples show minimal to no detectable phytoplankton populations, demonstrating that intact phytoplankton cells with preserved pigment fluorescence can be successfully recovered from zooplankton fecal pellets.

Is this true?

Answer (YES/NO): YES